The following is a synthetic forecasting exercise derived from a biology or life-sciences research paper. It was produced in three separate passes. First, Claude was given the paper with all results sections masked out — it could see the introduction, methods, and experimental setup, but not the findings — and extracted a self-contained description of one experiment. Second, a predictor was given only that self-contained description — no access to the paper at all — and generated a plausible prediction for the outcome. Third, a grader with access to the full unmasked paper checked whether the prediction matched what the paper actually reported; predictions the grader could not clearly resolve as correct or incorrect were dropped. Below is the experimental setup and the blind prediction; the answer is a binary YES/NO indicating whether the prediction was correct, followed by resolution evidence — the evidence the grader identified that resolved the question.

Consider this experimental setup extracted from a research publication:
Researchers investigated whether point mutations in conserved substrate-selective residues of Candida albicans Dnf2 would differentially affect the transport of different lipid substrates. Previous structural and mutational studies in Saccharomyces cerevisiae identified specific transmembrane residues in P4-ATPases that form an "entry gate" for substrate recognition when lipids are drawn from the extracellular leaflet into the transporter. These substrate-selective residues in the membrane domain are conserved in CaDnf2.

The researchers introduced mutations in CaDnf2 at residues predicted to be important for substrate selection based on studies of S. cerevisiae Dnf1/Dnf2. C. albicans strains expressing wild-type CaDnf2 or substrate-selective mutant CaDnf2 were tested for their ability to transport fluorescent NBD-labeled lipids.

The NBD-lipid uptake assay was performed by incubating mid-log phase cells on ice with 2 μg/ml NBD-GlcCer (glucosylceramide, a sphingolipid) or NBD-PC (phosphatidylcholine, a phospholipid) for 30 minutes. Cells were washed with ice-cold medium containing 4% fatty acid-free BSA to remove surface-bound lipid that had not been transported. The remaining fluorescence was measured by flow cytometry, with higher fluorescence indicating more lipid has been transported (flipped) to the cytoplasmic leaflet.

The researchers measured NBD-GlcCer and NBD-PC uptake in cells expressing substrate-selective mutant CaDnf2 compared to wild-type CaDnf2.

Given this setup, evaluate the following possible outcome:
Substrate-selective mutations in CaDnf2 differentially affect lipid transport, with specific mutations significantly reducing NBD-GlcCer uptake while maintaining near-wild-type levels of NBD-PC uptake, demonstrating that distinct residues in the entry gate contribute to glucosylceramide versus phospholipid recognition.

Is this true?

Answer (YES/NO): NO